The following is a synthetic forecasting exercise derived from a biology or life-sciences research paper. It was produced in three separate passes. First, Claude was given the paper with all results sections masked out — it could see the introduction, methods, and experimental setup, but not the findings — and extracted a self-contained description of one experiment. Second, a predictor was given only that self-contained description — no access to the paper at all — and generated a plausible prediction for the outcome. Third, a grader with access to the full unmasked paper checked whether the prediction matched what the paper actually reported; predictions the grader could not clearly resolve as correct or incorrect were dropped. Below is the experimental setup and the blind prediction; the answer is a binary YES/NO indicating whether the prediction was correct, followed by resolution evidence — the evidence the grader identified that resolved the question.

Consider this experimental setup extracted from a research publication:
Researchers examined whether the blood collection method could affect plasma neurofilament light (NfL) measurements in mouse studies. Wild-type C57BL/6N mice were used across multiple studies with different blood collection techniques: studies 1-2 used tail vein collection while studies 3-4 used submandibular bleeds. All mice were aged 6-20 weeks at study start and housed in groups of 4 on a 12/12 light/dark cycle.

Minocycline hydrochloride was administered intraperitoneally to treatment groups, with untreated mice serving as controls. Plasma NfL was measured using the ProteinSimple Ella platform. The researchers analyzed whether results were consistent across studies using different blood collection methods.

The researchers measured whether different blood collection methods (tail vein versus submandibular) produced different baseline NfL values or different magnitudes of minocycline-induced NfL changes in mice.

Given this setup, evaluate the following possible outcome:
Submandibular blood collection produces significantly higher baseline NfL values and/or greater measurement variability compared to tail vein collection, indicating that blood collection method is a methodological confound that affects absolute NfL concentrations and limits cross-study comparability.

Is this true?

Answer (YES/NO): NO